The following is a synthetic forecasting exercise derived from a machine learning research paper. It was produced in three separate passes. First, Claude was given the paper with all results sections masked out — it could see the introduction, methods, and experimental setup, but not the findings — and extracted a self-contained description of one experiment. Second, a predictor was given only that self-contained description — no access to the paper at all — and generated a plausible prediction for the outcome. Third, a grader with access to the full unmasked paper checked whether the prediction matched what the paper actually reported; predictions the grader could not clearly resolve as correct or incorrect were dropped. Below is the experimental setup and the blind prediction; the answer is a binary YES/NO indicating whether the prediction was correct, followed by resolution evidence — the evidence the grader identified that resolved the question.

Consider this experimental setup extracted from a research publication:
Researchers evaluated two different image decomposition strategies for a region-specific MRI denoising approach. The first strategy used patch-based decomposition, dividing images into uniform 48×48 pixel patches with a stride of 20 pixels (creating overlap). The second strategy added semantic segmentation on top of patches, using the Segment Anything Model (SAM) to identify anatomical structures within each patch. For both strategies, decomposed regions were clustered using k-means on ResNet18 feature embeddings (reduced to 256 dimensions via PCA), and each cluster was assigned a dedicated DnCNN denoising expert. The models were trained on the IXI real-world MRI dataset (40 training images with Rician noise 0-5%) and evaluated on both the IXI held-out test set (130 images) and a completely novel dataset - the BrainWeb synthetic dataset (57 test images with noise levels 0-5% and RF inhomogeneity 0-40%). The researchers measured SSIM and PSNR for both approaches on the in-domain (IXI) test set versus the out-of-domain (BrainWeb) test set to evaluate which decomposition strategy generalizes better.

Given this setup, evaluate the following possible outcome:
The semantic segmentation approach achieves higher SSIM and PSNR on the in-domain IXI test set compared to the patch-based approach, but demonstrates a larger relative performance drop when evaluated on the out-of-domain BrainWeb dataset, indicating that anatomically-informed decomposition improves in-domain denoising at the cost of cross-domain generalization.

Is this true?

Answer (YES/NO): NO